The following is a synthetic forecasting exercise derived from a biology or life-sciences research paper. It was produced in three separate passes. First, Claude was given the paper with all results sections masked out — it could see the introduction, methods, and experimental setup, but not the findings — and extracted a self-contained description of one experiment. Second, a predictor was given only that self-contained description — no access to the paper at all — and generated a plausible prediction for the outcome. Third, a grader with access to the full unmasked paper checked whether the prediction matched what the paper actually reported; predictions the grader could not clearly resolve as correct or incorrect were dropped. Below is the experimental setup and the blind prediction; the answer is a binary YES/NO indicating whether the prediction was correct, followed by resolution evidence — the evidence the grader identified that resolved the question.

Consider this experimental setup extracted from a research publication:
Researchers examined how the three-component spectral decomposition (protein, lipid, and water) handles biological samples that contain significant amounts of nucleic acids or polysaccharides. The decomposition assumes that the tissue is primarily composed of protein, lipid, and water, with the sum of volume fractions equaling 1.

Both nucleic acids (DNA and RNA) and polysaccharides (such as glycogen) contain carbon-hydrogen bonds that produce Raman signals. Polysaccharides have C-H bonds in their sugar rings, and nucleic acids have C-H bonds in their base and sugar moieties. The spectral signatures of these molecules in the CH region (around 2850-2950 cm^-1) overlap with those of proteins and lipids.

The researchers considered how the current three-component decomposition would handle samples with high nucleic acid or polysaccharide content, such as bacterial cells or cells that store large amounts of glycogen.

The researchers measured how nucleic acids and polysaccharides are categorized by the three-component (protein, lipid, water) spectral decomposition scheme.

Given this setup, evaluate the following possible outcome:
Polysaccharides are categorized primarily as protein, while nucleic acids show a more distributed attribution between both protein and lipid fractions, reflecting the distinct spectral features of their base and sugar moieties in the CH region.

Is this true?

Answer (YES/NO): NO